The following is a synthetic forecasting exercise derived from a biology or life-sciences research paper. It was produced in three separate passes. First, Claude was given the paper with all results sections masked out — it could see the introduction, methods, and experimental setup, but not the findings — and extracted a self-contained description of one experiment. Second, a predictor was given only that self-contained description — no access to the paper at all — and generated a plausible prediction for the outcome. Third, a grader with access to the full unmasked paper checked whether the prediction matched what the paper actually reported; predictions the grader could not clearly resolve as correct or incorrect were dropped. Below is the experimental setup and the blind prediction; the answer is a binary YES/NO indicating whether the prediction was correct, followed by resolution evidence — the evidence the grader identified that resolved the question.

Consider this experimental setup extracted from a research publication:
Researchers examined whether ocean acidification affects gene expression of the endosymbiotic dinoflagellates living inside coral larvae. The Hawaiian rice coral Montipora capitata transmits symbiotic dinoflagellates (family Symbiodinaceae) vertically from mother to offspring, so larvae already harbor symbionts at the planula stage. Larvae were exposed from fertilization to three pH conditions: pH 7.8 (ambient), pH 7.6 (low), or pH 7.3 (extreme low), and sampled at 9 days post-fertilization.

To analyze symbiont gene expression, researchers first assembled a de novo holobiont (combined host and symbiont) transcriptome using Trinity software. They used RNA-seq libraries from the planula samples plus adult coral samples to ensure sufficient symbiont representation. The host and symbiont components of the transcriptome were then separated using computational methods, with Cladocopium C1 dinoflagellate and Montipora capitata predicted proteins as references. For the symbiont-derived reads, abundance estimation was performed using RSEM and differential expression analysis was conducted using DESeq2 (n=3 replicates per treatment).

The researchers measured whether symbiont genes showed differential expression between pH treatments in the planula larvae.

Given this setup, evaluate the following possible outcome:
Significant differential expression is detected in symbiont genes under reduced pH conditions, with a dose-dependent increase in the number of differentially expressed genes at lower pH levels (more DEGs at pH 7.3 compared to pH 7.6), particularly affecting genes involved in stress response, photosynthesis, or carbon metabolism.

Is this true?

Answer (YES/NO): NO